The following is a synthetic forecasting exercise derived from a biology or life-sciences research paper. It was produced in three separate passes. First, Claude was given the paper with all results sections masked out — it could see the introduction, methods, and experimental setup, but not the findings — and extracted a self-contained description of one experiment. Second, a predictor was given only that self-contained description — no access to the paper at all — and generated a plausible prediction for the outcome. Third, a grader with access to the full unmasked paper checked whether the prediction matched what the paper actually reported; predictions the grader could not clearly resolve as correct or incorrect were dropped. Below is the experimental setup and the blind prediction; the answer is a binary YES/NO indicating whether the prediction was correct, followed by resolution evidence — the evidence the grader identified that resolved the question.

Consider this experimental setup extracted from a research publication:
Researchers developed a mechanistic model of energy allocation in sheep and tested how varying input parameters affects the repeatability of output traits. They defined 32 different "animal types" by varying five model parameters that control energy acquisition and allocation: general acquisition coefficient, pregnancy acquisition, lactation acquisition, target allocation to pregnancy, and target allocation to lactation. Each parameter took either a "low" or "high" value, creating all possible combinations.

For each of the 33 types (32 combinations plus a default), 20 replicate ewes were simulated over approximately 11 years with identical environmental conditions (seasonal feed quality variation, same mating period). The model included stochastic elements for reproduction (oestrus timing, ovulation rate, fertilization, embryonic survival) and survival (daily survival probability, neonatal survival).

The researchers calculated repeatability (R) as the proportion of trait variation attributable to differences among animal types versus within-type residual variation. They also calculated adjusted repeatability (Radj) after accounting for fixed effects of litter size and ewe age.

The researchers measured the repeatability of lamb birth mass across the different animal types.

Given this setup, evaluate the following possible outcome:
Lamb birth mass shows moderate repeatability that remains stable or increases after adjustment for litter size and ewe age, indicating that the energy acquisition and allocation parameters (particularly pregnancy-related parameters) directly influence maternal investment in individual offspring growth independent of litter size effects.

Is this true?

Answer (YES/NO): YES